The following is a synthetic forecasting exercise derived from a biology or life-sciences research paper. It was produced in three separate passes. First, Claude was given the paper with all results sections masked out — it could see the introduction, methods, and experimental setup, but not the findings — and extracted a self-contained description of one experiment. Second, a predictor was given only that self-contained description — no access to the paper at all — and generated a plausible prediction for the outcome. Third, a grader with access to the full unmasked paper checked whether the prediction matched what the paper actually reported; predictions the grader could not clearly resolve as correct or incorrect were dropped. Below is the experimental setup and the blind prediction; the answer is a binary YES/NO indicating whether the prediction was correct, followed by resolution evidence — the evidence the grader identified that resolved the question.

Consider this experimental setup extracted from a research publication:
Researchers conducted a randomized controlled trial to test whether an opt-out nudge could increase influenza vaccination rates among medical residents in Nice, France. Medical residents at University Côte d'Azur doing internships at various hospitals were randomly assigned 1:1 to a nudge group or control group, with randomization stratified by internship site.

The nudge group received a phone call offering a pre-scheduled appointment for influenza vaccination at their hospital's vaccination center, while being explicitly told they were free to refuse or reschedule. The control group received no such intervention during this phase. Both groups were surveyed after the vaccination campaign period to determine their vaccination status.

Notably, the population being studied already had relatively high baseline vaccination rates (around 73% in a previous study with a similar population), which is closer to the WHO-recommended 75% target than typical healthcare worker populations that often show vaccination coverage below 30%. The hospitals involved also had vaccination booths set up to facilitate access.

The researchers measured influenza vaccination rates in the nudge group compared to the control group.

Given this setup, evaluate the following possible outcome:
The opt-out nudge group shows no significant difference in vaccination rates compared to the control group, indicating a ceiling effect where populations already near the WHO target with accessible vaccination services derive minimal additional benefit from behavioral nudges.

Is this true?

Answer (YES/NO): NO